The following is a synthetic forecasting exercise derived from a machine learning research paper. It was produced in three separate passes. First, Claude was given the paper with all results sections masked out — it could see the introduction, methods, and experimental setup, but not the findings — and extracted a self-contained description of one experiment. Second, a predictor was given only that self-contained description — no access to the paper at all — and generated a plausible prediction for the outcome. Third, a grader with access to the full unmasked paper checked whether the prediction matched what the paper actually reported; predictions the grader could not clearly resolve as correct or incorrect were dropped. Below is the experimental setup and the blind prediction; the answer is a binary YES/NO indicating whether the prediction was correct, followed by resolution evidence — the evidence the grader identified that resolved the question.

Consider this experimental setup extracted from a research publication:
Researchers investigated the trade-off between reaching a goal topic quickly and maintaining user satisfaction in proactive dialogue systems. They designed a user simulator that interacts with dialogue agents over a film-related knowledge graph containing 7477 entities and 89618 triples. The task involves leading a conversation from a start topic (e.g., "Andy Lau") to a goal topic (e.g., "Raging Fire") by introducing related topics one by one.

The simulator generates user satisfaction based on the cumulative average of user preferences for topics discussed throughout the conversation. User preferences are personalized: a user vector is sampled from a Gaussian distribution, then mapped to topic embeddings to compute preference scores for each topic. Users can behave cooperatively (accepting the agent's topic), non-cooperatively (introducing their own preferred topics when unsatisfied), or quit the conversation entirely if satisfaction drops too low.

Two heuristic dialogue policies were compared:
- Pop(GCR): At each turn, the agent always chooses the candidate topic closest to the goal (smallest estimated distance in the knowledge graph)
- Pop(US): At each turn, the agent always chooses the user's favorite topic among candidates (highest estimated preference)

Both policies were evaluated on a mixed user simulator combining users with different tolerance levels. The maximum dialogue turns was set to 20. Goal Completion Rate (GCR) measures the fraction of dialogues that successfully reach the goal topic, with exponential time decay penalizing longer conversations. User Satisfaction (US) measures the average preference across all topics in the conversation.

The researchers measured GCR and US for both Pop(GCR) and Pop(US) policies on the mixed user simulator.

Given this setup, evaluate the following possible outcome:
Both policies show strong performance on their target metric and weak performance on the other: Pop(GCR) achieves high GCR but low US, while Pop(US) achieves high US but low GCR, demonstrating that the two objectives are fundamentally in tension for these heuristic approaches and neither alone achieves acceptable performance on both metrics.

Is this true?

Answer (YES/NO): NO